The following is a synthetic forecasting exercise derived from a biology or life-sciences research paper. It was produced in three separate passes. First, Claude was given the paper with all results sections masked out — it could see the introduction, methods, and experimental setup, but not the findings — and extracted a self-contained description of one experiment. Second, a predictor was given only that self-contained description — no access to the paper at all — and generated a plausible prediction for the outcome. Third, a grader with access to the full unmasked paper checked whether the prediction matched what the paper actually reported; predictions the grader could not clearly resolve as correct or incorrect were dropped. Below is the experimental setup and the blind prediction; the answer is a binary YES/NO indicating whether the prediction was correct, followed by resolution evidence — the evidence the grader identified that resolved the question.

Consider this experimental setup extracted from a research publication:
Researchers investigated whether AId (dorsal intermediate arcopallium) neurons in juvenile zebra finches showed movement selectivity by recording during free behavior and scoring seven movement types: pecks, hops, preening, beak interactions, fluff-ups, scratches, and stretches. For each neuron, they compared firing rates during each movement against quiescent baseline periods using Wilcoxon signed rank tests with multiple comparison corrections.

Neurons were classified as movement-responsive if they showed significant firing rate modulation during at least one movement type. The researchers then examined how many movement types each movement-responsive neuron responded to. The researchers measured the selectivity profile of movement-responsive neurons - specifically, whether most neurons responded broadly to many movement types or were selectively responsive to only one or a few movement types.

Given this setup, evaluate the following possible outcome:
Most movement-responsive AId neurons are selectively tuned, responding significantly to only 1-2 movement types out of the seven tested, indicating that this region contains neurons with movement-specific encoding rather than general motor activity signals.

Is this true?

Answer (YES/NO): NO